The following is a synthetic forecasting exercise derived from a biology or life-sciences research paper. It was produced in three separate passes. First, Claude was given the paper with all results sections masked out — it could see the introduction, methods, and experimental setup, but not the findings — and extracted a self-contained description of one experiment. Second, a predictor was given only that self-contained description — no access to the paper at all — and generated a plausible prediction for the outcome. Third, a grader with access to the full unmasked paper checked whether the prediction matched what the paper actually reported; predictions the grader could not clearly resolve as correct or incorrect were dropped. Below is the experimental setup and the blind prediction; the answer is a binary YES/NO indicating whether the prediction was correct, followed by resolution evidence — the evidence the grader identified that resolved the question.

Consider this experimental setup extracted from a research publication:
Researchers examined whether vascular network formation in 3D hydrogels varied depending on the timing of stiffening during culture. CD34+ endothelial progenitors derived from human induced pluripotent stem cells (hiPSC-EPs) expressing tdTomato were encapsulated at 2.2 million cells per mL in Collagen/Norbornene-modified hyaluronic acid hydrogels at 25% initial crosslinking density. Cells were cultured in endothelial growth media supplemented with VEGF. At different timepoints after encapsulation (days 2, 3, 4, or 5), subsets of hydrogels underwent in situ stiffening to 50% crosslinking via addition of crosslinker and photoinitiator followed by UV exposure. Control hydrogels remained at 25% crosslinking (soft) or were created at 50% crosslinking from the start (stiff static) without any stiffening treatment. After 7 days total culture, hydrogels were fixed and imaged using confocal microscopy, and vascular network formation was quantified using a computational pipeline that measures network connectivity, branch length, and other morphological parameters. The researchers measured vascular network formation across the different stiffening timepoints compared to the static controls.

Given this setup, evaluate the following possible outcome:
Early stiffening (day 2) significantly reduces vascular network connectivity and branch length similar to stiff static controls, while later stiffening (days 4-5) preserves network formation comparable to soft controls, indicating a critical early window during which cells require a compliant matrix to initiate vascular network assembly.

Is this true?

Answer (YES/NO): NO